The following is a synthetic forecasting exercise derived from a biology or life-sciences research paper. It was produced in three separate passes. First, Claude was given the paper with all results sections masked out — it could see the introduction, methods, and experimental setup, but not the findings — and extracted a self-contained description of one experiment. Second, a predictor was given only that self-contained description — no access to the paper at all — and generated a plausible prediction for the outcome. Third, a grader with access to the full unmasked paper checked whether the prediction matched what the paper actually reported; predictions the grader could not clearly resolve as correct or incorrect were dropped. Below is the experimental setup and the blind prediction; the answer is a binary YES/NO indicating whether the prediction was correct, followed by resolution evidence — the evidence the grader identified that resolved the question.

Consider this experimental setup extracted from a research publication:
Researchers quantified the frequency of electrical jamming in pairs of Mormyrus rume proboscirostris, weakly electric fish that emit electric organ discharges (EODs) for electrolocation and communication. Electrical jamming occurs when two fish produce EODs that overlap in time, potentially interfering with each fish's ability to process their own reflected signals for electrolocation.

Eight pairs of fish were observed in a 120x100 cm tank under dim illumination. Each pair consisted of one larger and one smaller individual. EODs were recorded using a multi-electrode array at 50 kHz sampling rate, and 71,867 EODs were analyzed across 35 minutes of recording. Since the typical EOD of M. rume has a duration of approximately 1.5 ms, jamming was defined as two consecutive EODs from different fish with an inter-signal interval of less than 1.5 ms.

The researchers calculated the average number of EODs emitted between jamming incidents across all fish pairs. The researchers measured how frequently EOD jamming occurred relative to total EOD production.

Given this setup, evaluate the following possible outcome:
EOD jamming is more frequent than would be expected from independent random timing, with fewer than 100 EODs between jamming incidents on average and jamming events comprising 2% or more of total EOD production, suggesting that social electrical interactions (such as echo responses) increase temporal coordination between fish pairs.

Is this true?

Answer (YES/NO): NO